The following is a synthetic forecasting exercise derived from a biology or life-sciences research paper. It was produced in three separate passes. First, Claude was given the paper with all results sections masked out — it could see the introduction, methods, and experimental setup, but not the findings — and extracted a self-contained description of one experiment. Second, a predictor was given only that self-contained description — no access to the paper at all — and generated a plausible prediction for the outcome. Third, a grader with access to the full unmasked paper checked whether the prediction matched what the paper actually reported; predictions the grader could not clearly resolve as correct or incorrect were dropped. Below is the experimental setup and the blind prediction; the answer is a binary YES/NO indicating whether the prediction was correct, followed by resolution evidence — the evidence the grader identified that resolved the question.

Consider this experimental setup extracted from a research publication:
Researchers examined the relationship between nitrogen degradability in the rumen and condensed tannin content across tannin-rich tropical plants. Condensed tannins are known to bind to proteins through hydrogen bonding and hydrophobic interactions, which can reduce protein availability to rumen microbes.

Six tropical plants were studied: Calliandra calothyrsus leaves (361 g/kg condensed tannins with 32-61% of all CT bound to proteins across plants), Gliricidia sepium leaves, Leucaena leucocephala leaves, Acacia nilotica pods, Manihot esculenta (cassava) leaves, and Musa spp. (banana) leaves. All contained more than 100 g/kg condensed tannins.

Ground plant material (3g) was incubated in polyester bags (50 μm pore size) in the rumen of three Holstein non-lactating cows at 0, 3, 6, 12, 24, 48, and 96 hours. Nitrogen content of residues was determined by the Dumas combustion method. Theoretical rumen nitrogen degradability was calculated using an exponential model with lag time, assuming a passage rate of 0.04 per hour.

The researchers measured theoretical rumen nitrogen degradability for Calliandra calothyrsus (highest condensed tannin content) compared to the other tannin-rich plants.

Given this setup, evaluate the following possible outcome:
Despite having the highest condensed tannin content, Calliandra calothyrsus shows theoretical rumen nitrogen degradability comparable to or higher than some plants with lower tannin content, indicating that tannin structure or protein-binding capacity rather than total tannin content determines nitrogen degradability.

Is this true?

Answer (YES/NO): NO